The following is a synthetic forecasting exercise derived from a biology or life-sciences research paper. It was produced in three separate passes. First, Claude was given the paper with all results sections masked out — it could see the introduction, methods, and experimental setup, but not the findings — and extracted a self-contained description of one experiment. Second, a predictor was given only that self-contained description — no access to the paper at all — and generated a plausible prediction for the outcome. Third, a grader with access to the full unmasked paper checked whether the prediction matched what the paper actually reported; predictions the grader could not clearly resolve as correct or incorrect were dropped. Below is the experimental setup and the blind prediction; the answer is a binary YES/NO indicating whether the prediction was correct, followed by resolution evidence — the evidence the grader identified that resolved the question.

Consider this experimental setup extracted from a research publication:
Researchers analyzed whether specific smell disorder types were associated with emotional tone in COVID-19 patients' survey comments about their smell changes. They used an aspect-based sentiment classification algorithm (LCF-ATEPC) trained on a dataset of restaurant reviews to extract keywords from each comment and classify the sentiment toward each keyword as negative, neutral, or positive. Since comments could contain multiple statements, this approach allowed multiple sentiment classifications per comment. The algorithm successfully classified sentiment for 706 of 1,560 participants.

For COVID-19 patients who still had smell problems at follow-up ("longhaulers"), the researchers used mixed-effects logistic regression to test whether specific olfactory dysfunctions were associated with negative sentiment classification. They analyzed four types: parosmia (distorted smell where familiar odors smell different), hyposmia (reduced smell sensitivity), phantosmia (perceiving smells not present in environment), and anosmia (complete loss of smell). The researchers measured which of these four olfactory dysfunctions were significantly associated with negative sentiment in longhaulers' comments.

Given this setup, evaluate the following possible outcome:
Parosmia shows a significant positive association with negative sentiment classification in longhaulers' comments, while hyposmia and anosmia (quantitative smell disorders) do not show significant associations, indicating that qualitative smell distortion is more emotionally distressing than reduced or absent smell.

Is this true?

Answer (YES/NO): NO